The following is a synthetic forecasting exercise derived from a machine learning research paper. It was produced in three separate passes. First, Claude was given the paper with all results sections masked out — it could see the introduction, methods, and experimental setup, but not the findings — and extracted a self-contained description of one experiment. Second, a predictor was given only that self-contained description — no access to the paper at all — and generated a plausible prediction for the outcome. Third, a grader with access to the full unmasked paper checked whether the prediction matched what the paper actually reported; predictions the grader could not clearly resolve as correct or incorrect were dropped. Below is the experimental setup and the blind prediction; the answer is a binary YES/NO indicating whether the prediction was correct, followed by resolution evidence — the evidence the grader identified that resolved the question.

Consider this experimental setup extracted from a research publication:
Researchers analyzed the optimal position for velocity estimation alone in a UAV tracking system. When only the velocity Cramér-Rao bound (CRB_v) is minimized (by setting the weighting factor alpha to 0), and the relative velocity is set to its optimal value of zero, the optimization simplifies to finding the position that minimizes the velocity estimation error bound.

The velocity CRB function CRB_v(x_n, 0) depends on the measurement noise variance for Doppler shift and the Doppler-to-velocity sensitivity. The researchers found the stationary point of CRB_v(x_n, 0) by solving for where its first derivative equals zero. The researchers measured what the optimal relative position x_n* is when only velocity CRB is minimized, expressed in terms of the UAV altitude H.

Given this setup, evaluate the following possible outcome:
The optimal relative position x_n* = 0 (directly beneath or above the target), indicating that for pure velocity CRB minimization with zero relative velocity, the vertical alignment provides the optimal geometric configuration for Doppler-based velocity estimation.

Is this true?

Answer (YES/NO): NO